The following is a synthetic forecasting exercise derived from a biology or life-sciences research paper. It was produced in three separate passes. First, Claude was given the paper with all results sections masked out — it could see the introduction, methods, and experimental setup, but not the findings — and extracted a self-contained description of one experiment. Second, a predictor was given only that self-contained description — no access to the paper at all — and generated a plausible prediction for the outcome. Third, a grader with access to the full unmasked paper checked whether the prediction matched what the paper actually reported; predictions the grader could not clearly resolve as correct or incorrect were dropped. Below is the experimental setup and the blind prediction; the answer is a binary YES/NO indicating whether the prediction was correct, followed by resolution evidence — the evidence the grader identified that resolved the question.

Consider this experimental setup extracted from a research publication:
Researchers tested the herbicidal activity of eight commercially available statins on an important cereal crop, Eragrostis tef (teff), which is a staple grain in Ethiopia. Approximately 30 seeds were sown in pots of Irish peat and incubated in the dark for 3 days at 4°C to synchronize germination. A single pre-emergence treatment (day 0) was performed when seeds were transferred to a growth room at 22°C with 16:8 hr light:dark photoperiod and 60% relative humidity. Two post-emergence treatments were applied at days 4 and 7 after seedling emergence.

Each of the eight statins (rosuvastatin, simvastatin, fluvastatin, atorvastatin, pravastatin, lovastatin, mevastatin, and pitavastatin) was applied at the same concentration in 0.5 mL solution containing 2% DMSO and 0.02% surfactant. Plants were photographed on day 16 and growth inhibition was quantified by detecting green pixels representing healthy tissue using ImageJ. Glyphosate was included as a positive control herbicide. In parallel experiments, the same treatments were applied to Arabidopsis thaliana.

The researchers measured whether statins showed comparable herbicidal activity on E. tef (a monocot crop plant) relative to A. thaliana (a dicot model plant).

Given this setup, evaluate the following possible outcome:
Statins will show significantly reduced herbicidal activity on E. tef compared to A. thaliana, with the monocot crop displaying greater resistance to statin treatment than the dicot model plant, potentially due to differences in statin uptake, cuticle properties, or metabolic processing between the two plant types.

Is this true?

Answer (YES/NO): YES